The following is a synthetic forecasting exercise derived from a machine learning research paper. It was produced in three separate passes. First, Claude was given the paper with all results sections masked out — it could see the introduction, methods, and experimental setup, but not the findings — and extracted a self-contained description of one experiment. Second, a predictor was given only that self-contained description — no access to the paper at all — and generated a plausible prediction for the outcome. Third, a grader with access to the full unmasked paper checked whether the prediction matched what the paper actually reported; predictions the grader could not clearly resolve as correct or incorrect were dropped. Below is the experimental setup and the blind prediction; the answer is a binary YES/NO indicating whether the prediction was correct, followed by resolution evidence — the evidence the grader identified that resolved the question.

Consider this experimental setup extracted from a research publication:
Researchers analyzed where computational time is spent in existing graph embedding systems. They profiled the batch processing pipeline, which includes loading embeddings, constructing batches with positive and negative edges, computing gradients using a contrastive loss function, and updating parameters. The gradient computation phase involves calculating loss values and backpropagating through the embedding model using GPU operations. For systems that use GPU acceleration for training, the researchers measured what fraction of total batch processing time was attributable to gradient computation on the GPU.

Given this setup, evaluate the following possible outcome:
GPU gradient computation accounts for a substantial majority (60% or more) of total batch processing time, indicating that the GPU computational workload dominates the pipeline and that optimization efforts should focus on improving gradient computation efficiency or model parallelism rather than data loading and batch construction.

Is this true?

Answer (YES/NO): YES